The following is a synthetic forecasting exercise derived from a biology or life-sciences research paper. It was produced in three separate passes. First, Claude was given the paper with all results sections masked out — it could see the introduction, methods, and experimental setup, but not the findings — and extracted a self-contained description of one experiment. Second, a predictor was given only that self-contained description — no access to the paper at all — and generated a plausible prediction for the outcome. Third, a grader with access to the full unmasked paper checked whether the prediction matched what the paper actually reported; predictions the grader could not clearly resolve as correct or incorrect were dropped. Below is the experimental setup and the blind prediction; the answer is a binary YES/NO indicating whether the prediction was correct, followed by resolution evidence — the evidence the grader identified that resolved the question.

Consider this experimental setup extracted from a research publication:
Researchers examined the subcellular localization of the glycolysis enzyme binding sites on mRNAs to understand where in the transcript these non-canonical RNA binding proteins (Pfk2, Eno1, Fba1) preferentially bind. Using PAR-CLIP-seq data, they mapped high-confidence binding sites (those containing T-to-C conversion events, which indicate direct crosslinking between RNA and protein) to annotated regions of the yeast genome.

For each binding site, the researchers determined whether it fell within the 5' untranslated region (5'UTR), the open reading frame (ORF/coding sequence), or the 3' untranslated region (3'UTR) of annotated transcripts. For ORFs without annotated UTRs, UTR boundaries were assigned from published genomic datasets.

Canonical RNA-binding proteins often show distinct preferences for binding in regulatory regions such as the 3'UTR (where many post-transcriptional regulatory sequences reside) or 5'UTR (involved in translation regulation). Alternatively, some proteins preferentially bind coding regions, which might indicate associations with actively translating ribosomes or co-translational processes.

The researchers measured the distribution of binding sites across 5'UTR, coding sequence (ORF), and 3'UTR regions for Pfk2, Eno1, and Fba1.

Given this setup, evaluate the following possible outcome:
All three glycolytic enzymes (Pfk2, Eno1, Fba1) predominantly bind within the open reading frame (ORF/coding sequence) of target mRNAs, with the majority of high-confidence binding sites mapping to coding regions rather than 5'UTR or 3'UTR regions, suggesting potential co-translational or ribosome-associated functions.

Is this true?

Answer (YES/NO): NO